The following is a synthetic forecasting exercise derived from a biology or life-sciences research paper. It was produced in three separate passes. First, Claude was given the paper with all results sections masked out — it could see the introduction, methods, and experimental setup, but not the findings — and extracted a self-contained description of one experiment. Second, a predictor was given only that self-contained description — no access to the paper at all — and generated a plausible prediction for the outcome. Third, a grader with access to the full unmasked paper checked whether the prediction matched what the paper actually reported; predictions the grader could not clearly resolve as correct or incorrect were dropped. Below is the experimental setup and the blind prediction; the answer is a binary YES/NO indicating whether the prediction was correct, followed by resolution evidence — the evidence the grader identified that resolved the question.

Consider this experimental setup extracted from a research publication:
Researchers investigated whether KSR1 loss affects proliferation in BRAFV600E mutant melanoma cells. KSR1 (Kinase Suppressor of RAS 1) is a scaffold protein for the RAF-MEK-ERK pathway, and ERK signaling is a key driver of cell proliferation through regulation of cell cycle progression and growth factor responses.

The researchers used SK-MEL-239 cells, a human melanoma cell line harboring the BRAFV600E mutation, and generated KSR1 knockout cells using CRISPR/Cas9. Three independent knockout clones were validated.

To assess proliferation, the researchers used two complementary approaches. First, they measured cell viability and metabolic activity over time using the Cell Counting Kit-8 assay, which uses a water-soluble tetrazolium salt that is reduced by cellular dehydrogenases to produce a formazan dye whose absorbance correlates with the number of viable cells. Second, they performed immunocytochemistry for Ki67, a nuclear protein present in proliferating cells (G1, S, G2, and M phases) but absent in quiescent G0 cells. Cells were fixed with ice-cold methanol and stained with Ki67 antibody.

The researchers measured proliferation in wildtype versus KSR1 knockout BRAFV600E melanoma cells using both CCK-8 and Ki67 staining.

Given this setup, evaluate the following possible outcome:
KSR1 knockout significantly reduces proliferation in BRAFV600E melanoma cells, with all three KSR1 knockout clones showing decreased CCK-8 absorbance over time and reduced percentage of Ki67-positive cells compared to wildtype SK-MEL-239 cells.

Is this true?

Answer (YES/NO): YES